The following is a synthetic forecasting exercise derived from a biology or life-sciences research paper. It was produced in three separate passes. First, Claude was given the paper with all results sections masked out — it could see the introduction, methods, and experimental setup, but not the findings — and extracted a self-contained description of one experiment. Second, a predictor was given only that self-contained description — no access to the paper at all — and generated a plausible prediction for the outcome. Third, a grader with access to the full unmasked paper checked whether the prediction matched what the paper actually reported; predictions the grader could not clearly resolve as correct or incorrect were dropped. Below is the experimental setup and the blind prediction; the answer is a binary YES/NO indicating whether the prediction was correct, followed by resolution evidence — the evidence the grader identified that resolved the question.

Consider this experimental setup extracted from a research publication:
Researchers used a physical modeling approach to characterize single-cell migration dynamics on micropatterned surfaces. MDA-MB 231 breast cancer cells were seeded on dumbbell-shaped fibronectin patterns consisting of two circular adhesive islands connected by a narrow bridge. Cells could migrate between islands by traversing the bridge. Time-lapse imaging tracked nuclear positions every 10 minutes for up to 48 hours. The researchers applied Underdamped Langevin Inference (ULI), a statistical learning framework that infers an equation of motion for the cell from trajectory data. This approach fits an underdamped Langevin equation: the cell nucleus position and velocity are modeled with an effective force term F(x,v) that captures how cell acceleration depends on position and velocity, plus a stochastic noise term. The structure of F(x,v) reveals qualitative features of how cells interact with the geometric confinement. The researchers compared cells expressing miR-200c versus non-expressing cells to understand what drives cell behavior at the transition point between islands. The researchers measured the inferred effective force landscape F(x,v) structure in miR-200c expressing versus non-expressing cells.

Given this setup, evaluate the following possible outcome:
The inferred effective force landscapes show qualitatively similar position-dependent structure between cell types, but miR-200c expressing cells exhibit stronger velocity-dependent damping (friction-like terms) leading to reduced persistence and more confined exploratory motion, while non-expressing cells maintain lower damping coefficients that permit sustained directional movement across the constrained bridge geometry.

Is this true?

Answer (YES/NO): NO